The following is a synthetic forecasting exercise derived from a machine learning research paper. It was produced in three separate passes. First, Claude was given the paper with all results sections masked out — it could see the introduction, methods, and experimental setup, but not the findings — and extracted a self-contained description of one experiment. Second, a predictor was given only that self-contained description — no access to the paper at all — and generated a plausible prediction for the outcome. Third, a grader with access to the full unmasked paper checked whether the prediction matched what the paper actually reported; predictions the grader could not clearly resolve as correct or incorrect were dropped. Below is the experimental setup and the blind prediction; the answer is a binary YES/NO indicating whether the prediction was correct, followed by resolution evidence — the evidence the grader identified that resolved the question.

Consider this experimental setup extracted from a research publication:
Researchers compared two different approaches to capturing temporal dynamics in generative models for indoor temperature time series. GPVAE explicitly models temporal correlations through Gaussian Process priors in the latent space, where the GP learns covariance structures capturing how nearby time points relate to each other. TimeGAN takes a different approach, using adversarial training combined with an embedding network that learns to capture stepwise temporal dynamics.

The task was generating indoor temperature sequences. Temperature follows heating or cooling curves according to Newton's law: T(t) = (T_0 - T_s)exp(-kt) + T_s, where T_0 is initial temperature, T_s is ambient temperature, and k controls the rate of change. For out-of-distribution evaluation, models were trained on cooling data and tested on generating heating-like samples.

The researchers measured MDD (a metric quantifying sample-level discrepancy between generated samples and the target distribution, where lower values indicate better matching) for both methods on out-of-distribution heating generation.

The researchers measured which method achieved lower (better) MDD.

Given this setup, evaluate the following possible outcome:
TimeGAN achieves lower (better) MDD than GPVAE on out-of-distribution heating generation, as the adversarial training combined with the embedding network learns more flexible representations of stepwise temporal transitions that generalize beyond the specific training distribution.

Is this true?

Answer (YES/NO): YES